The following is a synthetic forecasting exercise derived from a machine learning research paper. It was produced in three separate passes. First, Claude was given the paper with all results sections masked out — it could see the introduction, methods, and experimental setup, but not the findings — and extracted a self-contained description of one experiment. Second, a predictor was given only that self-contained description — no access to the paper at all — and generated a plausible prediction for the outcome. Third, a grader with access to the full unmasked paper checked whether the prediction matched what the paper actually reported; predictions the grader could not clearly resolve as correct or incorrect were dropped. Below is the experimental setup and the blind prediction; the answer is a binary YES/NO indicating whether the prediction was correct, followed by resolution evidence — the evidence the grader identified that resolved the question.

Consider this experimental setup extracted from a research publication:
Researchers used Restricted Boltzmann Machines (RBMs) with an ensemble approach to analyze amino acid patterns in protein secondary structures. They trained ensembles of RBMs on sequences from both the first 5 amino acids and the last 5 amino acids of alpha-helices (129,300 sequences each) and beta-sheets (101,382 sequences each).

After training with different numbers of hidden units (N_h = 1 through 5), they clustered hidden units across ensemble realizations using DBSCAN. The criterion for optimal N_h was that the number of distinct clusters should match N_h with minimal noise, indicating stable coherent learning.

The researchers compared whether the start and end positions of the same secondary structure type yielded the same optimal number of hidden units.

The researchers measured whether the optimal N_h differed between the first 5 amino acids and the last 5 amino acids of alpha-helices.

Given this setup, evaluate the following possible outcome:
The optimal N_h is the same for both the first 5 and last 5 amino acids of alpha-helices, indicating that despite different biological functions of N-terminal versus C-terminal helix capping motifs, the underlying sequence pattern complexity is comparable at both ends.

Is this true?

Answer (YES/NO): YES